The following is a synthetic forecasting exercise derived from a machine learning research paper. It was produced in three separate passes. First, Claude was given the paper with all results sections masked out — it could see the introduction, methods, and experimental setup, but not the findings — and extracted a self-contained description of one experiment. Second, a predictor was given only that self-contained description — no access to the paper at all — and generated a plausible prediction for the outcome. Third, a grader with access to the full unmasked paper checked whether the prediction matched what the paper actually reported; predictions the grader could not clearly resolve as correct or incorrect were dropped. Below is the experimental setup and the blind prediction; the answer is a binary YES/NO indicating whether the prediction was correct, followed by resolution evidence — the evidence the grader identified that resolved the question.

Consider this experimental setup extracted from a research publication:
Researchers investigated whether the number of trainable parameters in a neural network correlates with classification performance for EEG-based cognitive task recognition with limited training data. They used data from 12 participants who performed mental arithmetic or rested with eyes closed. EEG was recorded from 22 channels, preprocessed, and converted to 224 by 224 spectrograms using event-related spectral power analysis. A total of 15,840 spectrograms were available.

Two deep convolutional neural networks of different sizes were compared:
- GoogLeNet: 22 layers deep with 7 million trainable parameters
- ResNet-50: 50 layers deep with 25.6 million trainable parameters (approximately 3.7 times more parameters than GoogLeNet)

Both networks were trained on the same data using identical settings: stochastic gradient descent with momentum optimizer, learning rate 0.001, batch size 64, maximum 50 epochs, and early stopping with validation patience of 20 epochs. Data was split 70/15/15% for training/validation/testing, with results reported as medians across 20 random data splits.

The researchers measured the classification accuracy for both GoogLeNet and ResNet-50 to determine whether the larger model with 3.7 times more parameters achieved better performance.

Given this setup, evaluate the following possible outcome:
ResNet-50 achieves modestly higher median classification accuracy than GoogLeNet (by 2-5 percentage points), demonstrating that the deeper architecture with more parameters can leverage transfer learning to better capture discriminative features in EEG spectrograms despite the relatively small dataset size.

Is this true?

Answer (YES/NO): NO